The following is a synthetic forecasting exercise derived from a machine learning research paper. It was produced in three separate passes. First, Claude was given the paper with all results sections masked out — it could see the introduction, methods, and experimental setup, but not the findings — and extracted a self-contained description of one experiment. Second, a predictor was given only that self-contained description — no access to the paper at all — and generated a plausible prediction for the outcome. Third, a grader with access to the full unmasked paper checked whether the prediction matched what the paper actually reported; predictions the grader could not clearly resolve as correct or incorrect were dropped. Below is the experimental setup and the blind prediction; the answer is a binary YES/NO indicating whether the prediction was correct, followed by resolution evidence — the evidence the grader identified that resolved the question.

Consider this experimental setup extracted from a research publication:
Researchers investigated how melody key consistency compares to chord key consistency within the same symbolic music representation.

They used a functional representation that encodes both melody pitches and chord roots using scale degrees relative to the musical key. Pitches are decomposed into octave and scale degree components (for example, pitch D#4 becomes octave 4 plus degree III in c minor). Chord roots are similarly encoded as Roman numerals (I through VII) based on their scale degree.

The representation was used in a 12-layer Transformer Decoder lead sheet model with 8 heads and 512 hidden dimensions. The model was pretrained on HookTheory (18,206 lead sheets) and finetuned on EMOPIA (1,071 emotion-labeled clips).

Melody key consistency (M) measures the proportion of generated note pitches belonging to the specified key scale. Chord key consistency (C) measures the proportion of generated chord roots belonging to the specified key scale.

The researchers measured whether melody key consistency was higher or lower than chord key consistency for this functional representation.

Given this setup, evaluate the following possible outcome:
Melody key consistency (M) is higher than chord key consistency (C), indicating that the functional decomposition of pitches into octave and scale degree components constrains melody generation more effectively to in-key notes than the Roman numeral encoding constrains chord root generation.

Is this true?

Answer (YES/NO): NO